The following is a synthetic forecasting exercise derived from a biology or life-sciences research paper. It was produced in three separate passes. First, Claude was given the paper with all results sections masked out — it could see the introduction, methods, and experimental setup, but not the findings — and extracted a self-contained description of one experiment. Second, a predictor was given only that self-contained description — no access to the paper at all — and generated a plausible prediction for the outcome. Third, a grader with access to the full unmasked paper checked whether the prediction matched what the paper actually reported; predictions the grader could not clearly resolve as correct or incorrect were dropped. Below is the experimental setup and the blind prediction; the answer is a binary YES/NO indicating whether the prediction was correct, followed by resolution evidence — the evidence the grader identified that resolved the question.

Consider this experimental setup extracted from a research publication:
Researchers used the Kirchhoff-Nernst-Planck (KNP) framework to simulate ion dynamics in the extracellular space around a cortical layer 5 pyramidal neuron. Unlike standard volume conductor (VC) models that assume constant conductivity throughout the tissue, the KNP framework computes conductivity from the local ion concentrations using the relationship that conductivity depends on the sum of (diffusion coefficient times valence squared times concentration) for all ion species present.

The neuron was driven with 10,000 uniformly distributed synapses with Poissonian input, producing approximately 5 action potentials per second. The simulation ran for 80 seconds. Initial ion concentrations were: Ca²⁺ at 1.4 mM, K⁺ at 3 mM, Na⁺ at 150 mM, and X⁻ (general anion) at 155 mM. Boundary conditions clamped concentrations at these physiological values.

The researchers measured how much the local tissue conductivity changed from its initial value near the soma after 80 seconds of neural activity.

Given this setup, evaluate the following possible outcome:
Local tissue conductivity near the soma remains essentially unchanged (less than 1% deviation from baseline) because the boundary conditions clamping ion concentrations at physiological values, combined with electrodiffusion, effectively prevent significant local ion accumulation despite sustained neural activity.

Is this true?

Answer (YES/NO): YES